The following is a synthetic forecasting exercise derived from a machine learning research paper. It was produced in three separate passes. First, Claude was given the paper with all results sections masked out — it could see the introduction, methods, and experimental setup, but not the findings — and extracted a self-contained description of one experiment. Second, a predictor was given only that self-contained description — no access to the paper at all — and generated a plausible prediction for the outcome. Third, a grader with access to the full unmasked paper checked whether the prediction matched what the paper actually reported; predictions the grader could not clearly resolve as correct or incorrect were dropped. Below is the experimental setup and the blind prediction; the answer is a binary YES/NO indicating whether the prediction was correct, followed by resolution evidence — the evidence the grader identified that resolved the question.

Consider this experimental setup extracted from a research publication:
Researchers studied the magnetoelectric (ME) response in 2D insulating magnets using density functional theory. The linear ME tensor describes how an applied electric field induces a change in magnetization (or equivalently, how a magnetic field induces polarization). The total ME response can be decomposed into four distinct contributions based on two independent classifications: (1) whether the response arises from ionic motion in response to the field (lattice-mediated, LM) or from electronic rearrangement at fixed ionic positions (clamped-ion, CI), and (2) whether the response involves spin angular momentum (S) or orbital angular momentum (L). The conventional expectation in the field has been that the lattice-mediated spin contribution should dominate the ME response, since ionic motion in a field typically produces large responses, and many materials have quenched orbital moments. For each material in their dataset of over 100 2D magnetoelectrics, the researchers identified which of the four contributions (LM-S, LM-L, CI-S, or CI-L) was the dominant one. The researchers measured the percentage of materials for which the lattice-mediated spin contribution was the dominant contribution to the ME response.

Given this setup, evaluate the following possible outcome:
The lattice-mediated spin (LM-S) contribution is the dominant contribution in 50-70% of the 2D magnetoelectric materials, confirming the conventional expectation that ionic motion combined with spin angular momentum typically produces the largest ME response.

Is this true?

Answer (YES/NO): NO